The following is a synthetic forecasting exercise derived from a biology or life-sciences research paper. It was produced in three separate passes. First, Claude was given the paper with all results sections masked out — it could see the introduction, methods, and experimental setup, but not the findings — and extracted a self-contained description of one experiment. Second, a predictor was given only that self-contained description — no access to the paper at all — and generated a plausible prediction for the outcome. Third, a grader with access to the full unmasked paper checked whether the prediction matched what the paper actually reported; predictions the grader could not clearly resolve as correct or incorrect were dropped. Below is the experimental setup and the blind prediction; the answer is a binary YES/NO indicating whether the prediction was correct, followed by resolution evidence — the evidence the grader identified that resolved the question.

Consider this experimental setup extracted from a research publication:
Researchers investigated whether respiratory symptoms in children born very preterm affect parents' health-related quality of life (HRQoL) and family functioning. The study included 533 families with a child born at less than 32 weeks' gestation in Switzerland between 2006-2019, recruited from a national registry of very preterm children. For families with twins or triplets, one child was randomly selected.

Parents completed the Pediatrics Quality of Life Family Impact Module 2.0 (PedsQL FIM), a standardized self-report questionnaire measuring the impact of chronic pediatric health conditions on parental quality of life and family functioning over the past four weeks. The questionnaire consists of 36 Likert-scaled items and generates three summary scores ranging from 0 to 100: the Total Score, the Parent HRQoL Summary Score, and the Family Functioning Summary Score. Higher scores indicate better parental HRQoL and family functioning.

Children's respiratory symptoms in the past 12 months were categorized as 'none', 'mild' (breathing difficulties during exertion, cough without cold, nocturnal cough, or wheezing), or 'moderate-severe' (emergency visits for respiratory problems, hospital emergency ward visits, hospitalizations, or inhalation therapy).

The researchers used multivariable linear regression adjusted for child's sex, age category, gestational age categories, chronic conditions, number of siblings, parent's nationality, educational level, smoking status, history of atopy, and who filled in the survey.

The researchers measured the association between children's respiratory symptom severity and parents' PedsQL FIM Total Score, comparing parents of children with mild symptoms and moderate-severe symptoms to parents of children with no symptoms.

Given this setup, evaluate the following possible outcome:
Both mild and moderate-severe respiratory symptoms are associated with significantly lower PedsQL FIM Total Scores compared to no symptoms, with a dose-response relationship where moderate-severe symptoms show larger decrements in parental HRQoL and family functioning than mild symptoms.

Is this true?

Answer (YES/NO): YES